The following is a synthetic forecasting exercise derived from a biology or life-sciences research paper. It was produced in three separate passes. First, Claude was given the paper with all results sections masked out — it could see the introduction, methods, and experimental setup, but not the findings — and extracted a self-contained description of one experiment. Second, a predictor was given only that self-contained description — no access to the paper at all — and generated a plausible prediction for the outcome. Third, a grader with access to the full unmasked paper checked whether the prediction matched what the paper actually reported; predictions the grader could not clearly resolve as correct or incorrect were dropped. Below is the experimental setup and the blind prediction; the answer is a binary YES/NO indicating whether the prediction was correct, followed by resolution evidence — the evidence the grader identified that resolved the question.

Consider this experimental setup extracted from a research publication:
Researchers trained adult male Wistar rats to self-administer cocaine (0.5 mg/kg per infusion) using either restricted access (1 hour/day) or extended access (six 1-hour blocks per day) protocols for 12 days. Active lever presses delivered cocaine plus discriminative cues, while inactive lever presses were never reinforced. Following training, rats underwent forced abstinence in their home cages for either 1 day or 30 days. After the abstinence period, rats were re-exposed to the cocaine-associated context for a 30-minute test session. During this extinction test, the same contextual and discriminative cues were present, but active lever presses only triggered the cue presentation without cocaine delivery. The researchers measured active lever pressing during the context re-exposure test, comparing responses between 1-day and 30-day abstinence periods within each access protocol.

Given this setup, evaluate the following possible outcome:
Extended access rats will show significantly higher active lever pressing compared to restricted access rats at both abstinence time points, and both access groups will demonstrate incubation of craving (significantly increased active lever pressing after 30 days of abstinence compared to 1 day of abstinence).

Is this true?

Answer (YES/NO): NO